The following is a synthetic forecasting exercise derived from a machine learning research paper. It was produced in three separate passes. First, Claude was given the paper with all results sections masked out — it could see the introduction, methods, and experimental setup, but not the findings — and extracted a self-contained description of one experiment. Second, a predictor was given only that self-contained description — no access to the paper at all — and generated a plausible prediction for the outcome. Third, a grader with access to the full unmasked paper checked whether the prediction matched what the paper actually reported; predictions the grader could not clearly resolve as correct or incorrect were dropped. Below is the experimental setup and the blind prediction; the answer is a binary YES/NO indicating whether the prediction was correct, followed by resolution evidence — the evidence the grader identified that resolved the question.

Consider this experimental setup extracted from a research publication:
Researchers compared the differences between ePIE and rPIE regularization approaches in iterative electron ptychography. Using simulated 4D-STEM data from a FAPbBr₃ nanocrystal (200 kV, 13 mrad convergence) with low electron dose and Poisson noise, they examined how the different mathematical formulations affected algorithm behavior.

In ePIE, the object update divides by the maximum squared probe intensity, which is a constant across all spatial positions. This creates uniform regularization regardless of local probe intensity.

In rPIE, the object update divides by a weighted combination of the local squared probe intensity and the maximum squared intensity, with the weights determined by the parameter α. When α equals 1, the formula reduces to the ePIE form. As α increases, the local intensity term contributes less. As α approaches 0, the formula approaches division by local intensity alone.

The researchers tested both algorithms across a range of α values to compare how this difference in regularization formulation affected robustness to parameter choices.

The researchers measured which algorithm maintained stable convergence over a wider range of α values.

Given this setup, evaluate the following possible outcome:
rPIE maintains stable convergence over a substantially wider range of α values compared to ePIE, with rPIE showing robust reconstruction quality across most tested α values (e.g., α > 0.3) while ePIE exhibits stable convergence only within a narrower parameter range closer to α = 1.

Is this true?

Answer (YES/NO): NO